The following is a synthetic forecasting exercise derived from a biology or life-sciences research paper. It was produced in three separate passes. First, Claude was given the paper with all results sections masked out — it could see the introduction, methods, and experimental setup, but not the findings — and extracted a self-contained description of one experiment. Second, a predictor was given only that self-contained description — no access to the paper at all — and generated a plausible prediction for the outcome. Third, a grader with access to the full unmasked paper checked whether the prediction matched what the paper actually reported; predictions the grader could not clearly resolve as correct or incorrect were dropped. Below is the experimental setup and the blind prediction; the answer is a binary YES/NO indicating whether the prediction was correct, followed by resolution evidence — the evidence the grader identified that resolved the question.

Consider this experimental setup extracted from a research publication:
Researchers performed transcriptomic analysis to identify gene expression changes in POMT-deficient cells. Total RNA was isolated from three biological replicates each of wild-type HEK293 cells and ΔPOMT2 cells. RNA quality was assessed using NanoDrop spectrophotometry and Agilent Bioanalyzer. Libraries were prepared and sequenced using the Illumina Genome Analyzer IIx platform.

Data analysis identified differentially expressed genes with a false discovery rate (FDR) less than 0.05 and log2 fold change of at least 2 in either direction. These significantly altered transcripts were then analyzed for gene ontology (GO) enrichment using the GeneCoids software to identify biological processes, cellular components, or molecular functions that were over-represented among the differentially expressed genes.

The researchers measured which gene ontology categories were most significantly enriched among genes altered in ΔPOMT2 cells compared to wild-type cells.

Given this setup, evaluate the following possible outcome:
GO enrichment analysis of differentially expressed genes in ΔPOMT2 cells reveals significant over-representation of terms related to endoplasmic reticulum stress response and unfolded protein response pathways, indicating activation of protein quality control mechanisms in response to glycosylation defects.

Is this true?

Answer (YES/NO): NO